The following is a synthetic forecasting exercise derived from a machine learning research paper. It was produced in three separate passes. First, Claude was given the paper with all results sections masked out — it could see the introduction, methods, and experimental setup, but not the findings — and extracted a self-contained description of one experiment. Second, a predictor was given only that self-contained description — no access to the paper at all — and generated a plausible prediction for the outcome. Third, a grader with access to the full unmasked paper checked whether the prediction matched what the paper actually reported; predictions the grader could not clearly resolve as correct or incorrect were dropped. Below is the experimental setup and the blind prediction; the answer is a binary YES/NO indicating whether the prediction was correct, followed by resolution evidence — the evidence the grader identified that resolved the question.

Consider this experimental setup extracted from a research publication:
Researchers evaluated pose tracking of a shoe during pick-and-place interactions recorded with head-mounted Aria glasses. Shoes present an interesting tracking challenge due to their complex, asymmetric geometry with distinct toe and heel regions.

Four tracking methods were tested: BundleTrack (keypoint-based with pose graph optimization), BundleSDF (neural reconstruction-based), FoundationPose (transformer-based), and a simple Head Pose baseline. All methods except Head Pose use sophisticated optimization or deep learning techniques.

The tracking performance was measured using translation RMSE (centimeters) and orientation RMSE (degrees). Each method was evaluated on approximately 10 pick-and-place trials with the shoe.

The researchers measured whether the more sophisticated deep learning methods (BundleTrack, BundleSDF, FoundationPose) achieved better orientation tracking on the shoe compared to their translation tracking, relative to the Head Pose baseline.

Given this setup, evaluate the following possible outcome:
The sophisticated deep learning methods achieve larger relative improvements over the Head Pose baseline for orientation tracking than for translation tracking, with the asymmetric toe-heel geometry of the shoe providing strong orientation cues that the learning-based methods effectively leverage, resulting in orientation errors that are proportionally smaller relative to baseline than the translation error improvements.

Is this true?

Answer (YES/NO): NO